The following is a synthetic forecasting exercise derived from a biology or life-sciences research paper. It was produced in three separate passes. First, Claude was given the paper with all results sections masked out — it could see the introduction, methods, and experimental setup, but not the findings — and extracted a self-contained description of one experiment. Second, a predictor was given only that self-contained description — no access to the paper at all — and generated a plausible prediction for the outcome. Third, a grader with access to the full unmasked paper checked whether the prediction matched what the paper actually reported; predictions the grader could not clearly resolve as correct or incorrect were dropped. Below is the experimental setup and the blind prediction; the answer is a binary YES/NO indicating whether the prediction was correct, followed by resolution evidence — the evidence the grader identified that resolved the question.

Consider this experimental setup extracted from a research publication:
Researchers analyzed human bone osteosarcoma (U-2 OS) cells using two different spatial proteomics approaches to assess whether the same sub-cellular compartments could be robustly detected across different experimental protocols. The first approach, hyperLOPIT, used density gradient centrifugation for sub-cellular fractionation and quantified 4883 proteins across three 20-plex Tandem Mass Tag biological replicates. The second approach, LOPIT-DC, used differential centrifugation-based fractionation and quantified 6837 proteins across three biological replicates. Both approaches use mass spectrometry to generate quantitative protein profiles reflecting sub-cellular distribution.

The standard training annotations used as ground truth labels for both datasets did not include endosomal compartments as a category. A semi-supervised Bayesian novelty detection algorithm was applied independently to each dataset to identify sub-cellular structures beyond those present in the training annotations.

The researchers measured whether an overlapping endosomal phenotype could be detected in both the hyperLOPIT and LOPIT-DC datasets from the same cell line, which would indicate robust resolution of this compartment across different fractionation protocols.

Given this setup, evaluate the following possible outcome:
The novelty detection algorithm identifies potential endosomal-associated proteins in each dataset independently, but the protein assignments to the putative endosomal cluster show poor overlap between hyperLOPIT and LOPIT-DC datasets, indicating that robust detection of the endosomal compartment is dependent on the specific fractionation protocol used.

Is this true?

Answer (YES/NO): NO